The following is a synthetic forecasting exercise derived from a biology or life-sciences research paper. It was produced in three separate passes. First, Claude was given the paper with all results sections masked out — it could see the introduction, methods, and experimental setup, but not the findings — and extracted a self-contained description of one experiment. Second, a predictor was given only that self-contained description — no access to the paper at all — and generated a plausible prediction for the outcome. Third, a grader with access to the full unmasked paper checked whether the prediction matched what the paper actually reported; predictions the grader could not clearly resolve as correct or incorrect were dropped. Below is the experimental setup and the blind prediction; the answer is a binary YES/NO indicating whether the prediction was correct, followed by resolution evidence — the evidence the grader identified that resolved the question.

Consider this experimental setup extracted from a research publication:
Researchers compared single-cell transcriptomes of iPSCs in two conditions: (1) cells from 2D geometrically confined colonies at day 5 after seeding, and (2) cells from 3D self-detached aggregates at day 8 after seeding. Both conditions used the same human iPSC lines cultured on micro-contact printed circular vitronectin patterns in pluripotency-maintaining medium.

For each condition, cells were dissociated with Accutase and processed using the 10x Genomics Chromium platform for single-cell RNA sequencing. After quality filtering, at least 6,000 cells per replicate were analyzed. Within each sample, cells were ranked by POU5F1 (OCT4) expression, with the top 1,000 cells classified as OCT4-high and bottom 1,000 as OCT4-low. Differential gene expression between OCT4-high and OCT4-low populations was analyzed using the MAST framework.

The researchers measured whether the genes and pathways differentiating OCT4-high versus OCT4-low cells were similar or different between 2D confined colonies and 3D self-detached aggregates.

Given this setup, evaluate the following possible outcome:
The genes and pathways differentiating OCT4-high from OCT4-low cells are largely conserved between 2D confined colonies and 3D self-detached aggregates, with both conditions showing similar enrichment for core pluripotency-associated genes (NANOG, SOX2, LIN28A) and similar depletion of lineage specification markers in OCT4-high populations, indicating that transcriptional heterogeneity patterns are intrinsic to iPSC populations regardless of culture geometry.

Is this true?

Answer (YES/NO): NO